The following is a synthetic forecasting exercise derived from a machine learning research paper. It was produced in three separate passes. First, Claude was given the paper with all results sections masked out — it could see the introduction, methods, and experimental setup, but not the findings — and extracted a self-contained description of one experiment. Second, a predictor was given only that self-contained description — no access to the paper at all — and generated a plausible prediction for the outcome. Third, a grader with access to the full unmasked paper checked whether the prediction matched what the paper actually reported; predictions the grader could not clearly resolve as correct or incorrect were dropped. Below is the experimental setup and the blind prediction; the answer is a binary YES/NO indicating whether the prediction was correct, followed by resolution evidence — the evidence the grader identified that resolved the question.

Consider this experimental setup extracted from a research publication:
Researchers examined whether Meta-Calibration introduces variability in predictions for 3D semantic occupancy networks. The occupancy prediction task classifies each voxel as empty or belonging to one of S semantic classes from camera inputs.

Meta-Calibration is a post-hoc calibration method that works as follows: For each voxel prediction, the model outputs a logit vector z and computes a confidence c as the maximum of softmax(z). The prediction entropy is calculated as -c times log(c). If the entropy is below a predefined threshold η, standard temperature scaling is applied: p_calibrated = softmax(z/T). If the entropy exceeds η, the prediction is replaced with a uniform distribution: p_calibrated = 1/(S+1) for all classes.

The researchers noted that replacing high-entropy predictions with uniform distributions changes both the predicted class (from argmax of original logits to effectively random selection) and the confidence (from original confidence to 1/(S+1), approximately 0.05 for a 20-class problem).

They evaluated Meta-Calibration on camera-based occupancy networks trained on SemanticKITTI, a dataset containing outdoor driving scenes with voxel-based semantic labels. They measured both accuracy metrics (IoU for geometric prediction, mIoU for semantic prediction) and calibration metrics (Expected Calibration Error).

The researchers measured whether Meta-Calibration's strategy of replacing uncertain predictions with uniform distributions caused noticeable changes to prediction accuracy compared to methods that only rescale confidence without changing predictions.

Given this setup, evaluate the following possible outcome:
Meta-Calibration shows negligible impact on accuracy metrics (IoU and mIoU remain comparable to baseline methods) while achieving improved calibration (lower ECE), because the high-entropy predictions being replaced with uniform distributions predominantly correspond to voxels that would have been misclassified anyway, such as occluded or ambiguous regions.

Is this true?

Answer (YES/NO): NO